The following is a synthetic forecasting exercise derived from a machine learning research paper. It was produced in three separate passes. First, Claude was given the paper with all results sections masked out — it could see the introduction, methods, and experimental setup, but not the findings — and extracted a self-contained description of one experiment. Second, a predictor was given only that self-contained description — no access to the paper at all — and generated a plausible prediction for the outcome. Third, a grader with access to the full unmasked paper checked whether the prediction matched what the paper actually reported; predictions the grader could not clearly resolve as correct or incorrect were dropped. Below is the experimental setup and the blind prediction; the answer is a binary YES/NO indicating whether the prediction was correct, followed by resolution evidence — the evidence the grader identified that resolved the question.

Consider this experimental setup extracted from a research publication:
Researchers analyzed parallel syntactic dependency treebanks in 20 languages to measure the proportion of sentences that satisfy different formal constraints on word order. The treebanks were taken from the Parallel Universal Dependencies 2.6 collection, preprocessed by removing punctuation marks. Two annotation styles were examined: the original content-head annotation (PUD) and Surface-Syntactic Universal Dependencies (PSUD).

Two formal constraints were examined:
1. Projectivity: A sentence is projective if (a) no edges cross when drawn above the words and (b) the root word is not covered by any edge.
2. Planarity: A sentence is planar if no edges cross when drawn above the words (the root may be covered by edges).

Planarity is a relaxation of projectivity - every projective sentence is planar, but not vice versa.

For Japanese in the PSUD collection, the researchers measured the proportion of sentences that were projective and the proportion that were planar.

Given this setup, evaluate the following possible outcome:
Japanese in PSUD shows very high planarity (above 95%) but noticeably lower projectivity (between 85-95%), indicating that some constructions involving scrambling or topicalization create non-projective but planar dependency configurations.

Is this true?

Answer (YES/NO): NO